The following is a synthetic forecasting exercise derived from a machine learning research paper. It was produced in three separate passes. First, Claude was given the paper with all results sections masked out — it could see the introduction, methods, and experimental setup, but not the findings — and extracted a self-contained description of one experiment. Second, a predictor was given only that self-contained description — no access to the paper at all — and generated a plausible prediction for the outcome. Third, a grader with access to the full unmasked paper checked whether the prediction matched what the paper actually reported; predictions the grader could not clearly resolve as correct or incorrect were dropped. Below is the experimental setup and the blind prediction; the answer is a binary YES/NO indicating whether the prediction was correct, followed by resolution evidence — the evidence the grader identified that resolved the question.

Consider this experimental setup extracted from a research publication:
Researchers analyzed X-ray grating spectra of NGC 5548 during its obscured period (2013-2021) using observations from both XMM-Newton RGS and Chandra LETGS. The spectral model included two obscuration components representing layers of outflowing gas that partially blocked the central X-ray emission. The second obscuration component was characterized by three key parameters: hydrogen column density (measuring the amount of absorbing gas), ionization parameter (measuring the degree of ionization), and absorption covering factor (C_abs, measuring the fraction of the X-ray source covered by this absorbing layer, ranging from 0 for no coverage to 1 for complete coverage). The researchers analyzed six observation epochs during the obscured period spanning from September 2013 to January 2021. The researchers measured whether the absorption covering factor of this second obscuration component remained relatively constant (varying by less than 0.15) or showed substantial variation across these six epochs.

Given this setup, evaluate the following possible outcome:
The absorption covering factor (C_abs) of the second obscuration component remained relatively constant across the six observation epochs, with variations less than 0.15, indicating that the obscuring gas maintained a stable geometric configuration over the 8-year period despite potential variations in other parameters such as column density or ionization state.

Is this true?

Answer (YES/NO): NO